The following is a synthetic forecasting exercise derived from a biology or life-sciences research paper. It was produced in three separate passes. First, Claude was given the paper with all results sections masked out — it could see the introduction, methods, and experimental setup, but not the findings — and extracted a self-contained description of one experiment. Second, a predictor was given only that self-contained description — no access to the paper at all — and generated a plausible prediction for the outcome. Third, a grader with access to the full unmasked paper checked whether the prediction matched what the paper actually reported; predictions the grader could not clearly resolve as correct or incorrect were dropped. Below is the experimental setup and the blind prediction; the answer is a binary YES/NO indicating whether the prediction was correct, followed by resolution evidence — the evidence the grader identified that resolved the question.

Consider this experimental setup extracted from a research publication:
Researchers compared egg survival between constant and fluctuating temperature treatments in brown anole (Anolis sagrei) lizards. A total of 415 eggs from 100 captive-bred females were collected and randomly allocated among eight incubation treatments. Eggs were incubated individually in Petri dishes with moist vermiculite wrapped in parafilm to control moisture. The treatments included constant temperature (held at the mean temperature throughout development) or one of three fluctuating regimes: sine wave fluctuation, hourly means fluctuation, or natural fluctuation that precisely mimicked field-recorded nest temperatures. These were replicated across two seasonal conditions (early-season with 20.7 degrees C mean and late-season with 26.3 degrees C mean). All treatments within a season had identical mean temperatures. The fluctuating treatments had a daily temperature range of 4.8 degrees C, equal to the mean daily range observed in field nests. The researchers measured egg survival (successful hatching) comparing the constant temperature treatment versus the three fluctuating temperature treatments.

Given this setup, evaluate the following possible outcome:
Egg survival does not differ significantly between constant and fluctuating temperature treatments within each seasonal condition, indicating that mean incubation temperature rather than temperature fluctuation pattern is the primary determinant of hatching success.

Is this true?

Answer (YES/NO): YES